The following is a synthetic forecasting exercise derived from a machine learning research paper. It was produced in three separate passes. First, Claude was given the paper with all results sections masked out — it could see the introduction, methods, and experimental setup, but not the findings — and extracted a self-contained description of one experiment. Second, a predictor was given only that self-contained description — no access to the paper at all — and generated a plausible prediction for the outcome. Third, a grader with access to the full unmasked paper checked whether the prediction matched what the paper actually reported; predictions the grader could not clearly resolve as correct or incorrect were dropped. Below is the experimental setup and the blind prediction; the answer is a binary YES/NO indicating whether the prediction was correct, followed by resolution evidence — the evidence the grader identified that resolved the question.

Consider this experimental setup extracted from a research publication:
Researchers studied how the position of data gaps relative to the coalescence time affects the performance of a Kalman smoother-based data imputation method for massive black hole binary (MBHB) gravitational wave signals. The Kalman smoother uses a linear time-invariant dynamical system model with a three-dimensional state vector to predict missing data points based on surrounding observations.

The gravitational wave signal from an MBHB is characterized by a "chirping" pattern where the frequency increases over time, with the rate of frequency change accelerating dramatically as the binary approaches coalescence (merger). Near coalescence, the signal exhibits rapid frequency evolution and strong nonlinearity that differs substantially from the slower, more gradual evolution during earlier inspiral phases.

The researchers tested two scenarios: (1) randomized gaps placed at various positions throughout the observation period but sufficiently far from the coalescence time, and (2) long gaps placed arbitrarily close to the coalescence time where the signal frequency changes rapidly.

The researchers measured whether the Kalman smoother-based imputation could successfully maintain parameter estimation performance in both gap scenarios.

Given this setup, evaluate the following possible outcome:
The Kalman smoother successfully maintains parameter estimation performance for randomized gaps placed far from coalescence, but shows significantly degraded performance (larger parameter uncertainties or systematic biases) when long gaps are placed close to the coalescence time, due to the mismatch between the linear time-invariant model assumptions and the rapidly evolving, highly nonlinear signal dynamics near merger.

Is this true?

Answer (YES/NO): YES